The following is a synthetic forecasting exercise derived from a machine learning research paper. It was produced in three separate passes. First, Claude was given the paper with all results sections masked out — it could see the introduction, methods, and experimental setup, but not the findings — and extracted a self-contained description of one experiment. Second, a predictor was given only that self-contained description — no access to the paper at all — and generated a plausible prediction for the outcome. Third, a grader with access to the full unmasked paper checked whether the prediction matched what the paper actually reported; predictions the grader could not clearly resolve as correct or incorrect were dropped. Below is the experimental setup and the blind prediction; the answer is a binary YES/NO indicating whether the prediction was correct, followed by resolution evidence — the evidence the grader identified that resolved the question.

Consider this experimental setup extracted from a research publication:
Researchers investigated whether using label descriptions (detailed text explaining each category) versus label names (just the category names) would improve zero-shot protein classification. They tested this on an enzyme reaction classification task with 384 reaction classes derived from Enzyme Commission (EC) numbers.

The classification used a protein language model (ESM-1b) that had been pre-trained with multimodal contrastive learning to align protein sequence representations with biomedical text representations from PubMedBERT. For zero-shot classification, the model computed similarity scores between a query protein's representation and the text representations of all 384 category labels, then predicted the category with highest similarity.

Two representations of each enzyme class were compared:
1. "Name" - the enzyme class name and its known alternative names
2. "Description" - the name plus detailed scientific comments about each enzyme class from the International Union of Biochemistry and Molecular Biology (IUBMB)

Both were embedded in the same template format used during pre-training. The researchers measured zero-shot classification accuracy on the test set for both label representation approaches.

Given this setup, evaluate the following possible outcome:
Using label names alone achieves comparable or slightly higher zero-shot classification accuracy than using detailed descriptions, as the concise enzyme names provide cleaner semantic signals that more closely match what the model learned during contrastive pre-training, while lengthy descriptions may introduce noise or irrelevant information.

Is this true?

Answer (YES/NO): NO